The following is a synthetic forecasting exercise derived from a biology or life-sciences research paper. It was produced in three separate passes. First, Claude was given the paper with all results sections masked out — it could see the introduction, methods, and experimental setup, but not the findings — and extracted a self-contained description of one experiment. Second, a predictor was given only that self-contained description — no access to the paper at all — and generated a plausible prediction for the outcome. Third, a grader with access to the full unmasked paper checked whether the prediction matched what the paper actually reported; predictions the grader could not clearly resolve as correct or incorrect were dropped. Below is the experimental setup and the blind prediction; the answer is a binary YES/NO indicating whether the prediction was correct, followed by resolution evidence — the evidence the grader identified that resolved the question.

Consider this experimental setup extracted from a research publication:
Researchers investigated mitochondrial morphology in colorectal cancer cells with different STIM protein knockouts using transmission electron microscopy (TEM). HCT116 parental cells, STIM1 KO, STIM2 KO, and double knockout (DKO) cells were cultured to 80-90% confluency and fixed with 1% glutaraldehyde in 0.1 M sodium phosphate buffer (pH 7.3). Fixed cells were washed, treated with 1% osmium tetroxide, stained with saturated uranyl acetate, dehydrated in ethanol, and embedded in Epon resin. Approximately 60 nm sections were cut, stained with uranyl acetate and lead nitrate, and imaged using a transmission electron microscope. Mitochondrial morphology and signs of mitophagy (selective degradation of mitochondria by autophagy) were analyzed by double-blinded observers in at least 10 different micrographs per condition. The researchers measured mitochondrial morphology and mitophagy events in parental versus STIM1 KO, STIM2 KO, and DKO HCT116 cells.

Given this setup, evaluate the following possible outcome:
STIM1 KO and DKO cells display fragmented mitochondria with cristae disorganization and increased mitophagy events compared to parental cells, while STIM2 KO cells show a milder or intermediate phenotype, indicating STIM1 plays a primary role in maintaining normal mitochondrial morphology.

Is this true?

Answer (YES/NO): NO